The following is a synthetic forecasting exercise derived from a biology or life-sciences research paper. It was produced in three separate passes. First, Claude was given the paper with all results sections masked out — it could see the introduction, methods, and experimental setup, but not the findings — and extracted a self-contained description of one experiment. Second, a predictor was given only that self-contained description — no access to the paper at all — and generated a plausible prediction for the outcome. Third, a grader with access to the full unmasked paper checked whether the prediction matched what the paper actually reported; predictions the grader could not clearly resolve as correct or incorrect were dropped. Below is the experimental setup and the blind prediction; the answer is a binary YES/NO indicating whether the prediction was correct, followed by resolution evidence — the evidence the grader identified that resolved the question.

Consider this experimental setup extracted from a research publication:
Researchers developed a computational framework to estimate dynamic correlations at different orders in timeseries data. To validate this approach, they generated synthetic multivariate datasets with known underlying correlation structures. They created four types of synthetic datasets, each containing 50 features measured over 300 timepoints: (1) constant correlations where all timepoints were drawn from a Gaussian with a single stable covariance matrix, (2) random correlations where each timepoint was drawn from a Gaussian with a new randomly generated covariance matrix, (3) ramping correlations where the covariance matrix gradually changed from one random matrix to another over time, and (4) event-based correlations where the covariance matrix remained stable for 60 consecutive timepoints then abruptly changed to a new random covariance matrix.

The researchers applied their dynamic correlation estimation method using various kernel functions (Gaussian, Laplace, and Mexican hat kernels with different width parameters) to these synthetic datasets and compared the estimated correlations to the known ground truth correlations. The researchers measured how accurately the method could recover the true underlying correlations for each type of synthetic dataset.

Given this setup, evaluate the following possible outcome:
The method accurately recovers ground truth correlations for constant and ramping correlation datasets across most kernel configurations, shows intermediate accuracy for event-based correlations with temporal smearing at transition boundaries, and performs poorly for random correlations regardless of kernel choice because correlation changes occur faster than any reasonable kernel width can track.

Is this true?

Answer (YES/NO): NO